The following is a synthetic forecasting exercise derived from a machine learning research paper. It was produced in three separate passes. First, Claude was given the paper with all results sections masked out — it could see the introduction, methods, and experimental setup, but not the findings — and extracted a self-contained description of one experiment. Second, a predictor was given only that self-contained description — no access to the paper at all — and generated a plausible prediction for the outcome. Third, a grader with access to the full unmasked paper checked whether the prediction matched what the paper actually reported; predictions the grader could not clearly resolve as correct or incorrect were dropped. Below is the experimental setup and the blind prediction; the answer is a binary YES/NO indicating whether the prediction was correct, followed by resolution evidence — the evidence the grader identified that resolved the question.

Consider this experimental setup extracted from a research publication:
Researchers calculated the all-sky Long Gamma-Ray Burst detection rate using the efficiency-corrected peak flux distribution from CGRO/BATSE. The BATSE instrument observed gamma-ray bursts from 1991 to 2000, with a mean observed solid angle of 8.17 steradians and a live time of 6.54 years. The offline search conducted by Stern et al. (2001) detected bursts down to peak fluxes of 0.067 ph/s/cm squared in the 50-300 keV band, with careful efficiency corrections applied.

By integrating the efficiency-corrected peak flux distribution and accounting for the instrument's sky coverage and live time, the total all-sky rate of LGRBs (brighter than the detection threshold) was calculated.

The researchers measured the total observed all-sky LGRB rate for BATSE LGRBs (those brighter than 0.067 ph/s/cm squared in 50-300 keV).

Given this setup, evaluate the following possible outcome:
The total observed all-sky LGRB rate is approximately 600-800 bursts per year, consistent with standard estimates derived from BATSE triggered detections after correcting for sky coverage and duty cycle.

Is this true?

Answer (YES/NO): NO